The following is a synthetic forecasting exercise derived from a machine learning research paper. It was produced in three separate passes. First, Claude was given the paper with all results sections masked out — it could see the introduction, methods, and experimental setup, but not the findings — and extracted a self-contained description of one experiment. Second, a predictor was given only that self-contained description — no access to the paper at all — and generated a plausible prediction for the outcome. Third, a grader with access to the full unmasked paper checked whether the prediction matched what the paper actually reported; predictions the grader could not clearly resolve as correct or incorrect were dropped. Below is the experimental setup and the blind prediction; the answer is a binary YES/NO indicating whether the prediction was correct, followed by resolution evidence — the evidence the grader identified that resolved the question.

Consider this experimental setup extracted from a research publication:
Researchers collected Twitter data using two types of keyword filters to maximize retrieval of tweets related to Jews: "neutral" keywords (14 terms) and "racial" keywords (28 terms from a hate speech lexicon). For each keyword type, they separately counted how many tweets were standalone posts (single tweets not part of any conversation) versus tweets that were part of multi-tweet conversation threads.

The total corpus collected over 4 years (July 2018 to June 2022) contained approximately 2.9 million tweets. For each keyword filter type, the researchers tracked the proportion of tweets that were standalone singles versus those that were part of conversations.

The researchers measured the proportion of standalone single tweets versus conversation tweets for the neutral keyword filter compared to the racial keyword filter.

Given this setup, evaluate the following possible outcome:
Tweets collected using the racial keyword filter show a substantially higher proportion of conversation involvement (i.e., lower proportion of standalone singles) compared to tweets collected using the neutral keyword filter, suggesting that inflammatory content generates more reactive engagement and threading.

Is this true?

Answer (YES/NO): NO